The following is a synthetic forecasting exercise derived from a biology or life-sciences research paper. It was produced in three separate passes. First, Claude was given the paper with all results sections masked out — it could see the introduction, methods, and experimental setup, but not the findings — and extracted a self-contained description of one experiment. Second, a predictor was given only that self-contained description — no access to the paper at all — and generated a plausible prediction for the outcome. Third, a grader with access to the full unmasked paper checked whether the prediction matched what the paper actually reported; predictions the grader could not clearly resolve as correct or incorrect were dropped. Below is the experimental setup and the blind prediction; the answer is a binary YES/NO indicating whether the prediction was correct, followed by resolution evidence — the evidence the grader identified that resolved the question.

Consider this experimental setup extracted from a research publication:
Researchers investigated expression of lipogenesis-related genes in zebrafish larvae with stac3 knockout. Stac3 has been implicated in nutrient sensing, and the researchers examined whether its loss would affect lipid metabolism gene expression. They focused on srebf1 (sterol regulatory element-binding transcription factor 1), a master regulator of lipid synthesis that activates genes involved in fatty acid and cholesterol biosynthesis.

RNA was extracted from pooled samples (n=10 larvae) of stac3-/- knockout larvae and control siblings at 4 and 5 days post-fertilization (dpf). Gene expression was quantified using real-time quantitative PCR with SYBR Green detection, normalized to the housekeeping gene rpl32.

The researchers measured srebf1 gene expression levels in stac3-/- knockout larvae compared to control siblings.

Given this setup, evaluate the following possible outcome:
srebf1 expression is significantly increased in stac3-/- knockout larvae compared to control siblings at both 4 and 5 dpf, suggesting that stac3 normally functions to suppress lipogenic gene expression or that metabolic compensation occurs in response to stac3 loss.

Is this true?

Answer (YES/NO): NO